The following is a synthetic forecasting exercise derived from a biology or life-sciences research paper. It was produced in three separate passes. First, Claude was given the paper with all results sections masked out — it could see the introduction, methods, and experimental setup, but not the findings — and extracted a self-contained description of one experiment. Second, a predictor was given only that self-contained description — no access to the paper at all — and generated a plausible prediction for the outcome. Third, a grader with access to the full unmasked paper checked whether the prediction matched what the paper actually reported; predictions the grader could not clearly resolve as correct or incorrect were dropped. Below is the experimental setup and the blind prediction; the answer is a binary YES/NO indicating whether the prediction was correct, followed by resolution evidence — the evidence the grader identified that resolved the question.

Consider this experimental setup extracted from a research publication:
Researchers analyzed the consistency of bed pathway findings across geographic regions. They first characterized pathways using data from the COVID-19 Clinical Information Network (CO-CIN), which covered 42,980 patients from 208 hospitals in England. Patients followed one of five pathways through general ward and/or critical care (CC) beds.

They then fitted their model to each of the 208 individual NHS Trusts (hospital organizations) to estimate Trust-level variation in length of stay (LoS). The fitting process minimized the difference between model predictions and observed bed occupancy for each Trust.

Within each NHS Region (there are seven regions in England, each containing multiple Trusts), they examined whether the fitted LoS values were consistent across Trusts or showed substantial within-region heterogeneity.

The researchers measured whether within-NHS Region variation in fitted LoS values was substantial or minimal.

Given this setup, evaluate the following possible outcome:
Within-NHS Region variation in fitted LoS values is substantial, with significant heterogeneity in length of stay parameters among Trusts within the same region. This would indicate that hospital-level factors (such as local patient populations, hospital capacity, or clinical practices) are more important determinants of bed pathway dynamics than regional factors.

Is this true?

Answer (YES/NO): YES